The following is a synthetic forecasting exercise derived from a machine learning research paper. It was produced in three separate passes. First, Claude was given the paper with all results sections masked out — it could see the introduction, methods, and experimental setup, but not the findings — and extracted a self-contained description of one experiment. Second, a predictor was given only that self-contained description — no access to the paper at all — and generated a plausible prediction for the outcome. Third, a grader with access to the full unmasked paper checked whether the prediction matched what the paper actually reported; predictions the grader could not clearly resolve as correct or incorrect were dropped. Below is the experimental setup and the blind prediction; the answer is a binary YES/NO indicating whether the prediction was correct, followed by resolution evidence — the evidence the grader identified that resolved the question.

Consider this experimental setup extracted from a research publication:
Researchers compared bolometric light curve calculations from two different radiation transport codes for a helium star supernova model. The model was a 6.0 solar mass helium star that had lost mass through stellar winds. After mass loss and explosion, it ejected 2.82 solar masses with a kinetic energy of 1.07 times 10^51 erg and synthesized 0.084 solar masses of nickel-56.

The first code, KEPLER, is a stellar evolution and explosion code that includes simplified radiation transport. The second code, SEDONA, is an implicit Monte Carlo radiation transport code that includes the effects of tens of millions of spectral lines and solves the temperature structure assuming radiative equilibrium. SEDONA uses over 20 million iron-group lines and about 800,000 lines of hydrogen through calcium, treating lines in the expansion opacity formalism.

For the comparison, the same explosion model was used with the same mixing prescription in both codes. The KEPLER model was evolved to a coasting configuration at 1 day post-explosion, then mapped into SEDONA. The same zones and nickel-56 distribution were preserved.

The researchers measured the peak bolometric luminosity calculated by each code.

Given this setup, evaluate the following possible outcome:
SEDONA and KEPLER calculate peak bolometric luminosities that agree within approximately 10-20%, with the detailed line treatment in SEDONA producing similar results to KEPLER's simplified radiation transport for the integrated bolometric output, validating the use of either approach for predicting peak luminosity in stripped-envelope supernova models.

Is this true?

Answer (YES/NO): YES